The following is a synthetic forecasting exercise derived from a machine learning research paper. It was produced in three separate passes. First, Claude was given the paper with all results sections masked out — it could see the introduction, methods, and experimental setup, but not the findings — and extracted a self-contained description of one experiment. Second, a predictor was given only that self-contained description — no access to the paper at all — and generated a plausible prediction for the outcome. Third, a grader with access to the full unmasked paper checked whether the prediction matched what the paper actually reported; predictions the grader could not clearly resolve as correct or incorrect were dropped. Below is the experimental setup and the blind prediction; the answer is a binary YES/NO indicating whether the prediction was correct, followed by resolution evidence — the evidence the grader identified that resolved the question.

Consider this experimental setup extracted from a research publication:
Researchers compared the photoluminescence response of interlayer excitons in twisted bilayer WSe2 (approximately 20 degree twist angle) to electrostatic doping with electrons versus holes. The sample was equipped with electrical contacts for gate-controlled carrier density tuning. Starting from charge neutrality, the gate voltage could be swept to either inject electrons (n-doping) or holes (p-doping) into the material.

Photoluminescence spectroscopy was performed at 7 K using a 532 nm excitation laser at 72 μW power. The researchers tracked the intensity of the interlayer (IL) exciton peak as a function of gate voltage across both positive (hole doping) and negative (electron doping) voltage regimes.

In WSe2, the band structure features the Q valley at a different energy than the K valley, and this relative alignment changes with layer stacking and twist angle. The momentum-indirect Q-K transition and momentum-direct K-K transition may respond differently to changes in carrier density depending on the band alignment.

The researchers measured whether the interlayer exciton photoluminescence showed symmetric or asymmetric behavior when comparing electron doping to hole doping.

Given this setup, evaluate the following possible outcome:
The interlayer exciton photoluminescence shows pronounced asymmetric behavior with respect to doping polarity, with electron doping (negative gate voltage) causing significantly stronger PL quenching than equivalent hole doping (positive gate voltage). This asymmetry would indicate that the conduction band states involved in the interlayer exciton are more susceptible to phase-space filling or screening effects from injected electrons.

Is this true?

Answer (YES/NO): YES